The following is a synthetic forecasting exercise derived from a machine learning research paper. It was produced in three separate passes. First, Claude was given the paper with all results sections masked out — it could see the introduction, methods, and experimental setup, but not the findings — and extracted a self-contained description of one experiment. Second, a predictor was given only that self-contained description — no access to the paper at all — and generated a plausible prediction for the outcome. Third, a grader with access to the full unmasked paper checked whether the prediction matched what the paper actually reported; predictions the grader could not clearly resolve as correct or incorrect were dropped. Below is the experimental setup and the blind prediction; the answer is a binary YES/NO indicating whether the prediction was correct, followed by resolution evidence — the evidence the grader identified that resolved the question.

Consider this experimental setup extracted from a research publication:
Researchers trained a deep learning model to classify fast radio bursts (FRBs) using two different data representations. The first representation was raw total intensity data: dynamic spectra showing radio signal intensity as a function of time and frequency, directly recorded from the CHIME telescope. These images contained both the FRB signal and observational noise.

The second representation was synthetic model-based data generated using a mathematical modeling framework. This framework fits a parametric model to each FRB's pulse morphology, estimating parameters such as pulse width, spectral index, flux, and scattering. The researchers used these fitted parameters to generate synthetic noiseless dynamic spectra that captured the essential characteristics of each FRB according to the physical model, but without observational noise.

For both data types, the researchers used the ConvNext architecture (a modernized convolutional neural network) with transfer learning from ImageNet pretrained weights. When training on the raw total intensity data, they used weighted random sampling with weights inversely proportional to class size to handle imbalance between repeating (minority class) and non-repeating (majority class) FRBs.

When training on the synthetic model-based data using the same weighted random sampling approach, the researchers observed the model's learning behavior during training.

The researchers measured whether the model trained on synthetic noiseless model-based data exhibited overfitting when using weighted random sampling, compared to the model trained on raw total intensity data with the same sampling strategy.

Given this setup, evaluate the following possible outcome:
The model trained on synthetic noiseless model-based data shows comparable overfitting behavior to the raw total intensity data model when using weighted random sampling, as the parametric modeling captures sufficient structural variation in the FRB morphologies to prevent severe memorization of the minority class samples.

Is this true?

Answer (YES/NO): NO